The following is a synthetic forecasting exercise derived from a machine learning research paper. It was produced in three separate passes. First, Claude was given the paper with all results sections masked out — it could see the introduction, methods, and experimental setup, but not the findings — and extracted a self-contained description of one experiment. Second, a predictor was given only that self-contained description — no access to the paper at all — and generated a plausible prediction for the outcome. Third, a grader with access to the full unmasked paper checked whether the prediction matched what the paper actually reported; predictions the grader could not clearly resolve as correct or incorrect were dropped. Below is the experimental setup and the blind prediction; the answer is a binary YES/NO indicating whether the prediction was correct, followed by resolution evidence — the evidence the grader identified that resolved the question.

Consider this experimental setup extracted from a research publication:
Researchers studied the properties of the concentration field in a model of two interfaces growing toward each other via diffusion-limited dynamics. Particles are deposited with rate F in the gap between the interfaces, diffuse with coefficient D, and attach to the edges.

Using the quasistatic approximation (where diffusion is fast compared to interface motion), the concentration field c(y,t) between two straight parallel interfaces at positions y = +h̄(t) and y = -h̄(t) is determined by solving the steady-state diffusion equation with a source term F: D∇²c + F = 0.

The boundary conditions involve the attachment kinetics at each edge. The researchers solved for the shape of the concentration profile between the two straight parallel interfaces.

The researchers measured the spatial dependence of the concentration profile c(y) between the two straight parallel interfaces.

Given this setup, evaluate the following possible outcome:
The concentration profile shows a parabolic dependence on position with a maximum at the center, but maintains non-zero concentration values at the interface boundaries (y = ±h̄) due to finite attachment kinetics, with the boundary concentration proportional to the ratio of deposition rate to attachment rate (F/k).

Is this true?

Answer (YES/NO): NO